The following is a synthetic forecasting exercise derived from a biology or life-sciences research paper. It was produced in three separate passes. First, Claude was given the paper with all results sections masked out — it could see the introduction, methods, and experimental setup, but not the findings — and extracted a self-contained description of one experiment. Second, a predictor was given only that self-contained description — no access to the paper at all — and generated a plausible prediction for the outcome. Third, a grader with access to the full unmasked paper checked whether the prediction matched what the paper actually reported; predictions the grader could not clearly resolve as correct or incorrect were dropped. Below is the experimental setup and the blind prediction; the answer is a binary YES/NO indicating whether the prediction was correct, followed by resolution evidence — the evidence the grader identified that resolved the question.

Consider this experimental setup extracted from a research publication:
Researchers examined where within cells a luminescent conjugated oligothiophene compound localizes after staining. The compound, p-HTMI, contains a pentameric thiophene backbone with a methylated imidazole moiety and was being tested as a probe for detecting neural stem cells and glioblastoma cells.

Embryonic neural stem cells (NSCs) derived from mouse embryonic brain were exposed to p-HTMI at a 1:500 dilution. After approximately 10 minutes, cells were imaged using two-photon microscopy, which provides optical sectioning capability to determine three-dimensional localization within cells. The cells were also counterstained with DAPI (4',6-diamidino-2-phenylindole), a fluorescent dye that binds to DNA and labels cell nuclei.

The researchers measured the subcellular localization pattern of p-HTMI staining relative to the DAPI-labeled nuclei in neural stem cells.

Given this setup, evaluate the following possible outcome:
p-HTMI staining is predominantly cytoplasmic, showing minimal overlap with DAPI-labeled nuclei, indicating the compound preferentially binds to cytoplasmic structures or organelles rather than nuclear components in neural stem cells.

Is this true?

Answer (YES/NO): YES